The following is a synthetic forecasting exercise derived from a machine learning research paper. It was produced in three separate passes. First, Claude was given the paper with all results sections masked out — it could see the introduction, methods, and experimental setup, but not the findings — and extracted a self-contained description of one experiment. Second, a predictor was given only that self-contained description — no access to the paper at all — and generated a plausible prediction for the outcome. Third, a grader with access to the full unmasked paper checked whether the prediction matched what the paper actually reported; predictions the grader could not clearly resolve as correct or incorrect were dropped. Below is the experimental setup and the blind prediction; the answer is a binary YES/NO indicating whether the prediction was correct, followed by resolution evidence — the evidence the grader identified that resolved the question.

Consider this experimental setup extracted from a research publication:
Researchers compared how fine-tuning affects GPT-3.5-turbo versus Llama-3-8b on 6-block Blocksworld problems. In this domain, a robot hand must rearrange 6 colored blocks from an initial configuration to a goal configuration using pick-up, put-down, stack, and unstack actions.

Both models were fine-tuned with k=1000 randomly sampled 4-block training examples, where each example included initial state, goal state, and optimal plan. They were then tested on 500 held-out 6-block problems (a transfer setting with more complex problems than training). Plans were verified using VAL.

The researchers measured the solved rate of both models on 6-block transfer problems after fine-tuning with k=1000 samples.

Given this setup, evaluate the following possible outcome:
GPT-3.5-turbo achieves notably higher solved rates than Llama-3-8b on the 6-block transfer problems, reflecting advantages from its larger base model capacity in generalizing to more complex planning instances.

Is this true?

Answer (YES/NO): YES